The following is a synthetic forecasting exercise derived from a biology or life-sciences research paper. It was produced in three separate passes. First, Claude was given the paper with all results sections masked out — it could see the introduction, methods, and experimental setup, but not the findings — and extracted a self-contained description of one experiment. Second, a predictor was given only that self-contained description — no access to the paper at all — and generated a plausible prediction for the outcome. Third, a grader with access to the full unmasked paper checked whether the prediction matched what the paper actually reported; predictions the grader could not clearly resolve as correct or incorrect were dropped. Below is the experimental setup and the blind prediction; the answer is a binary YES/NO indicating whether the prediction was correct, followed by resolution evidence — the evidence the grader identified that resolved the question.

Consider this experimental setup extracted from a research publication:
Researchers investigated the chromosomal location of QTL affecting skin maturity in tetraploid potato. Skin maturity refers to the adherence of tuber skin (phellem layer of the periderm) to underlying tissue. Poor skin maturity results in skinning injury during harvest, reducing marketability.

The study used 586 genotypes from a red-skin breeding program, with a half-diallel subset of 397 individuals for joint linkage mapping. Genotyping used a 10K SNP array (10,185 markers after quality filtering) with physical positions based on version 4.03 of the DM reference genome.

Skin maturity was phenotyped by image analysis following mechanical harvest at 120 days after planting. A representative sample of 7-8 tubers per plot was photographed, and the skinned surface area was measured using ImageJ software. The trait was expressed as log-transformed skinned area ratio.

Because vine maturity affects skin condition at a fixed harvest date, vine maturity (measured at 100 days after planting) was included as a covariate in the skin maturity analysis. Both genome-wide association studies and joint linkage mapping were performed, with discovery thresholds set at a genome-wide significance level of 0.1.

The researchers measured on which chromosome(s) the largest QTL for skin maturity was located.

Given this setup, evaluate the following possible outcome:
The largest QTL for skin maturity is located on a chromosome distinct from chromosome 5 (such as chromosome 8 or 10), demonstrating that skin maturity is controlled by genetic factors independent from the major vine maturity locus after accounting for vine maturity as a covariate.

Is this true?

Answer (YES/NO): YES